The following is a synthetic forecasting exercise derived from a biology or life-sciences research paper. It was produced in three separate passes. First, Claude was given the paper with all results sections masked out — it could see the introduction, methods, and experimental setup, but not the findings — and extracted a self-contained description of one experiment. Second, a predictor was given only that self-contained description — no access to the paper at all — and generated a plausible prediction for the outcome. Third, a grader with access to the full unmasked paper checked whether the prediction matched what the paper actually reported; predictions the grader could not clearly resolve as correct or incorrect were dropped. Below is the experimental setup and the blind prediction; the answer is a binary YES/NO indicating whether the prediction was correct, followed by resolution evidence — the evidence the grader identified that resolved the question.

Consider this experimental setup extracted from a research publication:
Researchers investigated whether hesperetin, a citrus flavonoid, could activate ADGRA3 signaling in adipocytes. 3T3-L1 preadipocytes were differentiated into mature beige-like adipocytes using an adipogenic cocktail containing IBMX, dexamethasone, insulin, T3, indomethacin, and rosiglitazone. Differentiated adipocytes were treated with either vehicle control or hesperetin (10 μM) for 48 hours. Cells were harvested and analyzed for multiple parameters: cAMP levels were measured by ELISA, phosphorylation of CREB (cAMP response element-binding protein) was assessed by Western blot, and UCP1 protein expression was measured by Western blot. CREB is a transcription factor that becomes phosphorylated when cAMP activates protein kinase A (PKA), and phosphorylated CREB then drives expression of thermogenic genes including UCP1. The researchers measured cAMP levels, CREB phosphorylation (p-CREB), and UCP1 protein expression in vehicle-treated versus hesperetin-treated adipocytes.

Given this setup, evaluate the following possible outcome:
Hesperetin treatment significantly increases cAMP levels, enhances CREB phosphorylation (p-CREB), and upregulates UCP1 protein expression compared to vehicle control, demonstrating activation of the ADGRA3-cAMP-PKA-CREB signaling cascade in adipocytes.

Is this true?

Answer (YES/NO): YES